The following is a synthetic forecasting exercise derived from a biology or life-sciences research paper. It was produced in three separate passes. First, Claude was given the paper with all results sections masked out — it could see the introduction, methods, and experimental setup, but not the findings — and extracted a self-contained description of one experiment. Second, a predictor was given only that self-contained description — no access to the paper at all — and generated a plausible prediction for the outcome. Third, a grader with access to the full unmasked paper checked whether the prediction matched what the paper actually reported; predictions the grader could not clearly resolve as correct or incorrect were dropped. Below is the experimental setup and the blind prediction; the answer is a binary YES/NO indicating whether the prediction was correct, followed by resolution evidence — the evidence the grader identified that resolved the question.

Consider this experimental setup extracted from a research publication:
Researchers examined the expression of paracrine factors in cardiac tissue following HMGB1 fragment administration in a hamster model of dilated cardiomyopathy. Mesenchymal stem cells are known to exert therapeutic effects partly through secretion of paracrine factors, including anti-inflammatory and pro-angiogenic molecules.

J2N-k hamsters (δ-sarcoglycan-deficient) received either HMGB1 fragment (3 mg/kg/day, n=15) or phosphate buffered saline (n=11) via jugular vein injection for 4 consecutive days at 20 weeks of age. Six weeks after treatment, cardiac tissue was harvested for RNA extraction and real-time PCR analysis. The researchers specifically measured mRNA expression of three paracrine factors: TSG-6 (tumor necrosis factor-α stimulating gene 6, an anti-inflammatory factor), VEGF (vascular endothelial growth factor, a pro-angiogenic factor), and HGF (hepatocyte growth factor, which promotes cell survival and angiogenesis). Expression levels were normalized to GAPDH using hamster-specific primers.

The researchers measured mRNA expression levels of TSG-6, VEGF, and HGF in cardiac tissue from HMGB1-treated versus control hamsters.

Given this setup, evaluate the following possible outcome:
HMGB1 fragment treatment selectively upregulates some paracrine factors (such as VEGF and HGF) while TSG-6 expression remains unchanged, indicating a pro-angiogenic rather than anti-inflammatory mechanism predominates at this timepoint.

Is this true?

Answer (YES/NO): NO